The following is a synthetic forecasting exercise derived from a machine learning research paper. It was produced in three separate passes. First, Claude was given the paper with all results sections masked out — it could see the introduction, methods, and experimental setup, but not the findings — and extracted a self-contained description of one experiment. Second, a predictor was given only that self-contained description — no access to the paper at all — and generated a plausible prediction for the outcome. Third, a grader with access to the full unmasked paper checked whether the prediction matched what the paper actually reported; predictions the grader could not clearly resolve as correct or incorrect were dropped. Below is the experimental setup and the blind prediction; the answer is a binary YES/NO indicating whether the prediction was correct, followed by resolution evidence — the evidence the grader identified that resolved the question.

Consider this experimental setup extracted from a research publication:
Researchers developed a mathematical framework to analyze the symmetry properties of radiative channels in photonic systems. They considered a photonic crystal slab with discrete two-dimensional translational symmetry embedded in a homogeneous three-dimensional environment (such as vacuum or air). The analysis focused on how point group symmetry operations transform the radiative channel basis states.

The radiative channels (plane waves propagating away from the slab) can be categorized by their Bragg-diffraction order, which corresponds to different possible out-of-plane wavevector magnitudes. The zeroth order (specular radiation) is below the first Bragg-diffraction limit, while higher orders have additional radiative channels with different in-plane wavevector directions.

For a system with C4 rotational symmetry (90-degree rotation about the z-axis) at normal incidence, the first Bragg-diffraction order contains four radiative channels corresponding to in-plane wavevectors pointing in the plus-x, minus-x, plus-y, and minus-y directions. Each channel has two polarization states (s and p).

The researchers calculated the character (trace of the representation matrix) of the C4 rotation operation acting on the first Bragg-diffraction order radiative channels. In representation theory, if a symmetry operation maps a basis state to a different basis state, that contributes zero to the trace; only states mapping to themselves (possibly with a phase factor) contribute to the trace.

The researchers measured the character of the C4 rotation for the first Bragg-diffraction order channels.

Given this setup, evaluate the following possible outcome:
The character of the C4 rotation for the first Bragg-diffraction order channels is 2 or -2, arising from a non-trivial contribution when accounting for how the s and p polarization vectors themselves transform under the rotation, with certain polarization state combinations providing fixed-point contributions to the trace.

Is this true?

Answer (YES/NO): NO